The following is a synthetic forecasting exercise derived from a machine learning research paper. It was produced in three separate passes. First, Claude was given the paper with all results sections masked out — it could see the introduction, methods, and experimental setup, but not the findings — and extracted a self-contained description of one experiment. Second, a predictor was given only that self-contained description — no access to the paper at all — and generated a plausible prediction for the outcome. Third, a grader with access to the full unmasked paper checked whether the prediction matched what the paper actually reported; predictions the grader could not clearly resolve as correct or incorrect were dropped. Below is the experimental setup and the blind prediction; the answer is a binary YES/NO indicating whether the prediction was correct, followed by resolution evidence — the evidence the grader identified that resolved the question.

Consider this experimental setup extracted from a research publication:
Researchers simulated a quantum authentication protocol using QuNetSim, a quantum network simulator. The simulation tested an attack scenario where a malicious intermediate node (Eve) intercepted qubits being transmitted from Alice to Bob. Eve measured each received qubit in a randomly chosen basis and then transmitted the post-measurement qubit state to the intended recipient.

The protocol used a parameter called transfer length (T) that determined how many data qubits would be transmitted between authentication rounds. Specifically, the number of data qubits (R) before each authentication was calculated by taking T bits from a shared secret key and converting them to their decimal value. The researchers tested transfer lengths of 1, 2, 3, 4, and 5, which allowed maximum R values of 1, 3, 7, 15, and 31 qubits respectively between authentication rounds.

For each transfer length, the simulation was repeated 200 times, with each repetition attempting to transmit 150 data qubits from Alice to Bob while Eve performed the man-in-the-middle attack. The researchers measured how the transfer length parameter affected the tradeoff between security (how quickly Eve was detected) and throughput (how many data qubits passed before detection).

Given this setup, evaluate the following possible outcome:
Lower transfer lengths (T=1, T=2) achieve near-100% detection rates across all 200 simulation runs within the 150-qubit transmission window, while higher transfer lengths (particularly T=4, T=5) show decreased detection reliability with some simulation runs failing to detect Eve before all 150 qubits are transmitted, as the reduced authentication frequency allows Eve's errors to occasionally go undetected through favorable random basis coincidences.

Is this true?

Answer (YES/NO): YES